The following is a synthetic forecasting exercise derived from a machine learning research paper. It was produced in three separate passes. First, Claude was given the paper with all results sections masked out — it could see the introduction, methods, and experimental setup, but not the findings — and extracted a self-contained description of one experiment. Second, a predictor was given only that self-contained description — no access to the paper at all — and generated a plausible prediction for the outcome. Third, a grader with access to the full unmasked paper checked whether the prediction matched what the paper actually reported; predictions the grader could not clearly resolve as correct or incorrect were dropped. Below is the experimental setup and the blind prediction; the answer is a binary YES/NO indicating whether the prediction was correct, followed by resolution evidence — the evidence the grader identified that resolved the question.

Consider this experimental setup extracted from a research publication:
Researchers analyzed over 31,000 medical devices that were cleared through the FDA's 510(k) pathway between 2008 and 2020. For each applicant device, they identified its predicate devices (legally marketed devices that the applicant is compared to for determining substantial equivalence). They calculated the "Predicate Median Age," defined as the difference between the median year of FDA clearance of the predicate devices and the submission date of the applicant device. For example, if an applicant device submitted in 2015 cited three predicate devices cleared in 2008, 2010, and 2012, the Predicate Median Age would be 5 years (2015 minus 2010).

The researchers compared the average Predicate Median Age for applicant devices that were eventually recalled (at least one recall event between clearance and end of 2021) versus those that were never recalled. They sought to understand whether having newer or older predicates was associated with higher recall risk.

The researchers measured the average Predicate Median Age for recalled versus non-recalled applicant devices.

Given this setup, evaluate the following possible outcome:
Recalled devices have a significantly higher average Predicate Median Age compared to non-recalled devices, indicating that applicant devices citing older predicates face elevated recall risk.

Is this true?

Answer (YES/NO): NO